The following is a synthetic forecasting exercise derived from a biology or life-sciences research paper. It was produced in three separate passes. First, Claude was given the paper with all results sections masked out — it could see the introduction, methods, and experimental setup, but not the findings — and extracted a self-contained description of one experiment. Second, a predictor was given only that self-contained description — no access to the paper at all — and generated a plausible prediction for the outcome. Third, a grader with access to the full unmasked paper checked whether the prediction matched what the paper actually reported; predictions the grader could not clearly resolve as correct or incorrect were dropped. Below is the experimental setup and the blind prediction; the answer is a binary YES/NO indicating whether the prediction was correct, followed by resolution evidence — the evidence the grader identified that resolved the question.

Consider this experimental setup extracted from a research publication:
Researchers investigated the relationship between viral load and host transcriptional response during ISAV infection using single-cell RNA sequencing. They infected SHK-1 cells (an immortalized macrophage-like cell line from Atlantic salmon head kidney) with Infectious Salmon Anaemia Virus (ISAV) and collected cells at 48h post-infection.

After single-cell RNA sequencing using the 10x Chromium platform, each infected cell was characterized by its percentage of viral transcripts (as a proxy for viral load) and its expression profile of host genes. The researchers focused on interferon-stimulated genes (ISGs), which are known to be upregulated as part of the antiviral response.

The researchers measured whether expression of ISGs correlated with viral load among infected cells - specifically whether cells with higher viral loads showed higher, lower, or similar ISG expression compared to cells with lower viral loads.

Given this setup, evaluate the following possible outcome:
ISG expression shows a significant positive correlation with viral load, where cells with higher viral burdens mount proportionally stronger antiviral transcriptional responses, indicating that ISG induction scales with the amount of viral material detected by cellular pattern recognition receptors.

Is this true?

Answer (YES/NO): YES